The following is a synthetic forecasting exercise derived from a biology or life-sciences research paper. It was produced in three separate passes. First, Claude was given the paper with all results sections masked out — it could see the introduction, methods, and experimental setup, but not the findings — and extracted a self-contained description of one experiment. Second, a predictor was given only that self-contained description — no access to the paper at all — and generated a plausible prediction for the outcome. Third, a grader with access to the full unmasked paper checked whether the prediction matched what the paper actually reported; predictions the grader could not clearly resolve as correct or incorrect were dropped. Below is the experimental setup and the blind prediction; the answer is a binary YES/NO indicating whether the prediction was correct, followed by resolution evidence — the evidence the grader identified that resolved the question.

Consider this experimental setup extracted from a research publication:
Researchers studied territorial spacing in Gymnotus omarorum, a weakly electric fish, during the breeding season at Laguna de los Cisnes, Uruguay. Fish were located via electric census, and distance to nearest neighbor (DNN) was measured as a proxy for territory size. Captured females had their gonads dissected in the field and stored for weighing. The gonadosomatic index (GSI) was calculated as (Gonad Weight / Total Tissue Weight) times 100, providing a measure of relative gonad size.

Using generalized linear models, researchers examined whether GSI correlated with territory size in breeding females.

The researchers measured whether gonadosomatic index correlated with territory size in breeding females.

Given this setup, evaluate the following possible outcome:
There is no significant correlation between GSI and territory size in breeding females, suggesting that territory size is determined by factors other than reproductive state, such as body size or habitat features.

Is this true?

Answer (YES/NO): NO